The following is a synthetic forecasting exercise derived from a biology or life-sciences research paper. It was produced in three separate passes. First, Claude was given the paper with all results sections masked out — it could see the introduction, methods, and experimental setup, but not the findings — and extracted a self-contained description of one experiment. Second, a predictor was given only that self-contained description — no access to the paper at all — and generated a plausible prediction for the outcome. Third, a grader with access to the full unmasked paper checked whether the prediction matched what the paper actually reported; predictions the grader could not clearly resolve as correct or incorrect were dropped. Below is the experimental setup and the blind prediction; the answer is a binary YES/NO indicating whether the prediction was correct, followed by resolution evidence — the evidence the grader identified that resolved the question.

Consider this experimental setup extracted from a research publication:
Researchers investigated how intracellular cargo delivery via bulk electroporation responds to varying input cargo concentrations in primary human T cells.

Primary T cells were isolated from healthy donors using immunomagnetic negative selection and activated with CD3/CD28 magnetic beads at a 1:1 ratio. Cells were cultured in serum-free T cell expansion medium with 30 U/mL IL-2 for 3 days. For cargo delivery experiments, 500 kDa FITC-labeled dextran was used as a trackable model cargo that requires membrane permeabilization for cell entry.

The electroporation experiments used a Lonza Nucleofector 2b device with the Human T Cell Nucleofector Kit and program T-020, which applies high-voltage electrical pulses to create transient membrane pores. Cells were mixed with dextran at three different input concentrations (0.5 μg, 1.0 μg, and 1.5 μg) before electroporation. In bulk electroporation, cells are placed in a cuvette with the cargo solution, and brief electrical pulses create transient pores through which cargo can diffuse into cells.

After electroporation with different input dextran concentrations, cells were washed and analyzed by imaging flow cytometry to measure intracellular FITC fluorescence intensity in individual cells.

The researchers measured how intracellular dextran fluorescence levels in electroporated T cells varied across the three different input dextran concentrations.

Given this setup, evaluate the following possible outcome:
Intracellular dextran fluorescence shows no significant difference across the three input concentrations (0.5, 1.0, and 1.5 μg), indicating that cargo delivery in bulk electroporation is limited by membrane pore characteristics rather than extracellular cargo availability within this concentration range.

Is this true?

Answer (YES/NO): YES